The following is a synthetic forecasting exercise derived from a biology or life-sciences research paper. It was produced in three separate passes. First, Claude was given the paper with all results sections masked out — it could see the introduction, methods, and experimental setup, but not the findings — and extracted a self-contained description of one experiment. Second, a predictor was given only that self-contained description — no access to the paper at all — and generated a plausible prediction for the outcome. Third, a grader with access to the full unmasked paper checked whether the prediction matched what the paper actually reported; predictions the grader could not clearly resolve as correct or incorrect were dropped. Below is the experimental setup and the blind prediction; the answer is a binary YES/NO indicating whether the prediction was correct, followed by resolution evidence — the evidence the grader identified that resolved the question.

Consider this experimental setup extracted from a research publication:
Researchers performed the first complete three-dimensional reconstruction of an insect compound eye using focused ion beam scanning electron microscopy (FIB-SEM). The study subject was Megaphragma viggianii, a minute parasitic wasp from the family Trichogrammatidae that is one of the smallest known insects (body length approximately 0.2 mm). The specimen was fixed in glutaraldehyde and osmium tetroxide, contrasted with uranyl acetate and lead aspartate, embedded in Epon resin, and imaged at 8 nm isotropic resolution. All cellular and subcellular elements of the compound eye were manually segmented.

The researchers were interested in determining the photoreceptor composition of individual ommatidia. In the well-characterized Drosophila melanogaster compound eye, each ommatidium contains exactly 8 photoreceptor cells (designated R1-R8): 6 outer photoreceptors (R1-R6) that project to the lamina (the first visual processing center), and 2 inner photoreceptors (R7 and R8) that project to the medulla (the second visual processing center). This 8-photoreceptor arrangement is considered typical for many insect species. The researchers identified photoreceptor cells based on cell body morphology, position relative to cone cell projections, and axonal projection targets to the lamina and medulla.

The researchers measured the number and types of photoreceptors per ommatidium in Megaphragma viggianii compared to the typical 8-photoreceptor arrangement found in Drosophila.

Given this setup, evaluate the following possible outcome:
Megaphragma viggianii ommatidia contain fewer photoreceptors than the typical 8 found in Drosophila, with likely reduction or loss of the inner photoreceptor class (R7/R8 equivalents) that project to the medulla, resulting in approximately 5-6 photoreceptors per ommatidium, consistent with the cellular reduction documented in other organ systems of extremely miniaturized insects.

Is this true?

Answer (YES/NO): NO